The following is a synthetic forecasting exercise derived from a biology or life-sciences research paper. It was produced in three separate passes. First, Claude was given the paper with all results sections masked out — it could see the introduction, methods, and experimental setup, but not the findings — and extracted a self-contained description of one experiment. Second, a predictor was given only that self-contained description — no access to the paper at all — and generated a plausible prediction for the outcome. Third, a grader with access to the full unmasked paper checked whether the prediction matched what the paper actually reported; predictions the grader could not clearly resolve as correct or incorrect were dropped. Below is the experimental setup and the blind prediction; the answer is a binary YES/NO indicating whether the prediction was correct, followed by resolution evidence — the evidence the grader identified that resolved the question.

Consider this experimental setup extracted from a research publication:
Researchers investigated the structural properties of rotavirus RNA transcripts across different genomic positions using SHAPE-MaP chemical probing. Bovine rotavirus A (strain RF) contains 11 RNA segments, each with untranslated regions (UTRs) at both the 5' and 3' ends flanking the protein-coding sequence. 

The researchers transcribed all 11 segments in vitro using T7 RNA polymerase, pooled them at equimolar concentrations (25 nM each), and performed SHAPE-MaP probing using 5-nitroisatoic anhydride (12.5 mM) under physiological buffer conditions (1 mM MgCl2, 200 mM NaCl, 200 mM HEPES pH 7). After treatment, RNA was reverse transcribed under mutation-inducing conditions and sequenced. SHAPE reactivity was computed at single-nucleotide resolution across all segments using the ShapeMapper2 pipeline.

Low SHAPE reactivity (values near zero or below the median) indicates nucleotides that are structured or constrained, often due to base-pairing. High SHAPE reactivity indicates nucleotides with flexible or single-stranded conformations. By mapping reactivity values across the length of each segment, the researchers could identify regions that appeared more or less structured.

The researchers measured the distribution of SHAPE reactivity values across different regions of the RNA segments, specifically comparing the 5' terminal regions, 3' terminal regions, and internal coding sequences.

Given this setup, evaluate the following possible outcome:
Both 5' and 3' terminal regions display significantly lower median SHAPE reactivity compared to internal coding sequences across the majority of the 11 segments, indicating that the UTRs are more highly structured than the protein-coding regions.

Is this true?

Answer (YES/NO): NO